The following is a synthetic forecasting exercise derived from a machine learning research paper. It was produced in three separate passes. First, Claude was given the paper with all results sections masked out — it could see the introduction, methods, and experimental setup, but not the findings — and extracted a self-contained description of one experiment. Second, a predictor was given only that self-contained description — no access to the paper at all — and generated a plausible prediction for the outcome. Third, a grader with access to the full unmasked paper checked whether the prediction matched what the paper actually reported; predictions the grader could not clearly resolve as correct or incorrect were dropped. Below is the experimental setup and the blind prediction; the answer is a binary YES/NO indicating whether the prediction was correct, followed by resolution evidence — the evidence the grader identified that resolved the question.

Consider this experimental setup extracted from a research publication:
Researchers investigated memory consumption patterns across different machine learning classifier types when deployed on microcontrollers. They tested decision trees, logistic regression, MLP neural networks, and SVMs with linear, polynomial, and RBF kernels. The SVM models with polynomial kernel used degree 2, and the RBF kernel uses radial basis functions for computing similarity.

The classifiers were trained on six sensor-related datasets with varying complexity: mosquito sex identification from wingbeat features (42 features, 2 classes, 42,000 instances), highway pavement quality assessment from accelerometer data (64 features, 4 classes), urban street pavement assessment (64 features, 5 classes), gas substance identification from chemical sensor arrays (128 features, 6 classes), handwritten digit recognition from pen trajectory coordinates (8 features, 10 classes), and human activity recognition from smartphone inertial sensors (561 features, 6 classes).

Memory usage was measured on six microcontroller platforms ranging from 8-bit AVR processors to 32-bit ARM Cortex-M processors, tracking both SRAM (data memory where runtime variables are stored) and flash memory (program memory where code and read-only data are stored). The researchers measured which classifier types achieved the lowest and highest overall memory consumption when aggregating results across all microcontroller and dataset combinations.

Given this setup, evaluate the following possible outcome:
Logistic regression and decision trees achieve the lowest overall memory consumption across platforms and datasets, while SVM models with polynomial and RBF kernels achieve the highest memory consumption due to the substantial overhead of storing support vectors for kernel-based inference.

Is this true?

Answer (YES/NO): NO